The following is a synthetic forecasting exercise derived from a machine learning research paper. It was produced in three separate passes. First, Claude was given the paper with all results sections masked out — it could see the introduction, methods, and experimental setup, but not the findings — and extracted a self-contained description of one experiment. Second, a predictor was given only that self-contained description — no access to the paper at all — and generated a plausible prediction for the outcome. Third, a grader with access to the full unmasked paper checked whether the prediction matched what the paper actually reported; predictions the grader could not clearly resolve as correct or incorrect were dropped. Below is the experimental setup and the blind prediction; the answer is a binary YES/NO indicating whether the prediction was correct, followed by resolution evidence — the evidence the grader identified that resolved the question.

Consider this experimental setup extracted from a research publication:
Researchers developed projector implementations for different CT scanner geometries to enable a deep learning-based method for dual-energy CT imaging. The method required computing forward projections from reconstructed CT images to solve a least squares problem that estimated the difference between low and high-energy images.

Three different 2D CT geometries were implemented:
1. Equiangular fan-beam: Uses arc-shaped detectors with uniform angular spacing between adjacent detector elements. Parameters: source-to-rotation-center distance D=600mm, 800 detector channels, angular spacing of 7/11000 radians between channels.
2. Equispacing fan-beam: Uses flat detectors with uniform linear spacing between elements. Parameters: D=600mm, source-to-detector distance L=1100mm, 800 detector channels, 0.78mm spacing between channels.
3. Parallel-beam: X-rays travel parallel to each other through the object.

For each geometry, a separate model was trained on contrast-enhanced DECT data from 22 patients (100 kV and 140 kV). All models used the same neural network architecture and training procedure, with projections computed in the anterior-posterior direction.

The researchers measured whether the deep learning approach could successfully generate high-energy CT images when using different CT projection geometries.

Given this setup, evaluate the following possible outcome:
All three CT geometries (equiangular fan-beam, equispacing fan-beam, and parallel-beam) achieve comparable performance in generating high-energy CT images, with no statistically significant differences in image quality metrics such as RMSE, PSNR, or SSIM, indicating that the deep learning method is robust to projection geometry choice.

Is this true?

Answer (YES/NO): YES